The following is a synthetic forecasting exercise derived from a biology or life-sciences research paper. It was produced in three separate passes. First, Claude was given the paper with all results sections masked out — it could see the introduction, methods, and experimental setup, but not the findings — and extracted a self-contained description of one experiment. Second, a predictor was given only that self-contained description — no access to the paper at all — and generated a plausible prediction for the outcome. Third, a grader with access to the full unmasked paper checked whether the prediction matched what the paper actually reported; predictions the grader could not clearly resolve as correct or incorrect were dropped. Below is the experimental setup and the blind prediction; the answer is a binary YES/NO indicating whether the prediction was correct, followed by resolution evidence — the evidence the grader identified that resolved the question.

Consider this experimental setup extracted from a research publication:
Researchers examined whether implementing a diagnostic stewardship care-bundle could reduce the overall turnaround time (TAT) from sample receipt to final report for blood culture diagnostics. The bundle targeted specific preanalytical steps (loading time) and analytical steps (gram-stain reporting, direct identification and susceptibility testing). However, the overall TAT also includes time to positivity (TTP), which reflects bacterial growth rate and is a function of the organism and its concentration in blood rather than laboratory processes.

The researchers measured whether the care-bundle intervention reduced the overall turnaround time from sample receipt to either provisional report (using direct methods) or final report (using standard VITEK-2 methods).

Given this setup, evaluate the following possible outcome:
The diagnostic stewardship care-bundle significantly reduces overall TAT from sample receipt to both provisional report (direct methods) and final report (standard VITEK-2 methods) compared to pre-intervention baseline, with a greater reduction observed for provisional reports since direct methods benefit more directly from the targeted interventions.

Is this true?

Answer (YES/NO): NO